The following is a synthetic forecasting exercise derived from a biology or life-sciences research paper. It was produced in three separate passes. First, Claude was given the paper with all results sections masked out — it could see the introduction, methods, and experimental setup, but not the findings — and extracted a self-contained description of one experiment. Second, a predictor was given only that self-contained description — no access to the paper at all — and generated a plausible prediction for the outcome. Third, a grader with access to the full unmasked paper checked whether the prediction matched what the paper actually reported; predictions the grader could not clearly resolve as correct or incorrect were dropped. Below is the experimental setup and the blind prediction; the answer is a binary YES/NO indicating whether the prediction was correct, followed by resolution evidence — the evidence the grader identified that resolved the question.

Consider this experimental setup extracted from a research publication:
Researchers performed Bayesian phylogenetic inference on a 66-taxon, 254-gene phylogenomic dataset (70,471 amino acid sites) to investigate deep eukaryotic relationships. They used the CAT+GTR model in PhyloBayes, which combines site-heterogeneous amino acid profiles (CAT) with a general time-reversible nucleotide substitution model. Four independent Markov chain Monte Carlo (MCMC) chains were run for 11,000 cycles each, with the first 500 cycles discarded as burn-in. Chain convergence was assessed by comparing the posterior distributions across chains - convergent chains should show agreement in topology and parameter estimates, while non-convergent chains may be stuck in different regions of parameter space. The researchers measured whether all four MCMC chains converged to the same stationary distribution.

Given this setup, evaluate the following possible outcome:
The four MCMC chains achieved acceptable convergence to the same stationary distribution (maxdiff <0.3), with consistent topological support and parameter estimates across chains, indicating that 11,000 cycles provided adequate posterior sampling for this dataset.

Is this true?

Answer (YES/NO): NO